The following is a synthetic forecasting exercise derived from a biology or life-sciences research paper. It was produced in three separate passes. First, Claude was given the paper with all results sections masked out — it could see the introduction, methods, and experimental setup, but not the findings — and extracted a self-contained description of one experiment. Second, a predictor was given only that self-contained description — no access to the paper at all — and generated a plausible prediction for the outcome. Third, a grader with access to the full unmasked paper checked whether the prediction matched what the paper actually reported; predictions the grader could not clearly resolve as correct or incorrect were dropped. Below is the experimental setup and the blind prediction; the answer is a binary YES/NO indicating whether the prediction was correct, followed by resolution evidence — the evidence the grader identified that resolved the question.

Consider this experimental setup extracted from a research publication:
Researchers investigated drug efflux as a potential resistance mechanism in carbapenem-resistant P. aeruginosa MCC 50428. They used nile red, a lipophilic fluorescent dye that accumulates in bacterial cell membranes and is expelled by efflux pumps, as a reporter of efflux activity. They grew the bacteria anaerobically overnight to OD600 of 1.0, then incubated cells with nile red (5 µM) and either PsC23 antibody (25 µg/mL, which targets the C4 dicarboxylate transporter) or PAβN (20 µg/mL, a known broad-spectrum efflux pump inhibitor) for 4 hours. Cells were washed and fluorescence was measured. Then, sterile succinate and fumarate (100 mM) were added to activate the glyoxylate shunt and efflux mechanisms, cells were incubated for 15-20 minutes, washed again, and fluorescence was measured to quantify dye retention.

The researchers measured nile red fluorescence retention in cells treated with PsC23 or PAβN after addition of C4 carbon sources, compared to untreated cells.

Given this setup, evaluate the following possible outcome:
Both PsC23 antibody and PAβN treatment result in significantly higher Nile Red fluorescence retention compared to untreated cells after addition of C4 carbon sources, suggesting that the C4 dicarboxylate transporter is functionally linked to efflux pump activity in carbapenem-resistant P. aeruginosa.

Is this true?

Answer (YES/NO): YES